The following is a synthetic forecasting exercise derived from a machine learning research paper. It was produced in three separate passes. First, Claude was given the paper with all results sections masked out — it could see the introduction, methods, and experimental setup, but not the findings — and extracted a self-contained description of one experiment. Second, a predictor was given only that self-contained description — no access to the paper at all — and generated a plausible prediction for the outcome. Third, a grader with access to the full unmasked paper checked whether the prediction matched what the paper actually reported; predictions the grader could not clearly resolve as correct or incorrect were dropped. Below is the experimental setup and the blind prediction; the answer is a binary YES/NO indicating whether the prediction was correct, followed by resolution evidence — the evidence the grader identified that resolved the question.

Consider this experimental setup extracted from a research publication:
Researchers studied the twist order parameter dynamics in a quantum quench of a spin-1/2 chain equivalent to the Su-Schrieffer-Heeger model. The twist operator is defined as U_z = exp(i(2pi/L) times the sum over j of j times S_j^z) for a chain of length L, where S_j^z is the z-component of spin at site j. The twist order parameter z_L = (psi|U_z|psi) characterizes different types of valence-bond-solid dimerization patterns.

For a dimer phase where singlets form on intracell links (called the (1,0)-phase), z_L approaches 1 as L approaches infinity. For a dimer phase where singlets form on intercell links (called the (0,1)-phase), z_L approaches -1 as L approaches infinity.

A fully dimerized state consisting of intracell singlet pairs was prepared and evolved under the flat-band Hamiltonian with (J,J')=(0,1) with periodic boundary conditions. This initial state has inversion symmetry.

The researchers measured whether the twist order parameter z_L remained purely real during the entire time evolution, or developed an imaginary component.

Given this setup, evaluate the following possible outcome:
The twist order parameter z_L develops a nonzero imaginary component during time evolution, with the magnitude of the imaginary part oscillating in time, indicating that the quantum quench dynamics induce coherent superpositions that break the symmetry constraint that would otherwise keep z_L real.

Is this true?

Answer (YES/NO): NO